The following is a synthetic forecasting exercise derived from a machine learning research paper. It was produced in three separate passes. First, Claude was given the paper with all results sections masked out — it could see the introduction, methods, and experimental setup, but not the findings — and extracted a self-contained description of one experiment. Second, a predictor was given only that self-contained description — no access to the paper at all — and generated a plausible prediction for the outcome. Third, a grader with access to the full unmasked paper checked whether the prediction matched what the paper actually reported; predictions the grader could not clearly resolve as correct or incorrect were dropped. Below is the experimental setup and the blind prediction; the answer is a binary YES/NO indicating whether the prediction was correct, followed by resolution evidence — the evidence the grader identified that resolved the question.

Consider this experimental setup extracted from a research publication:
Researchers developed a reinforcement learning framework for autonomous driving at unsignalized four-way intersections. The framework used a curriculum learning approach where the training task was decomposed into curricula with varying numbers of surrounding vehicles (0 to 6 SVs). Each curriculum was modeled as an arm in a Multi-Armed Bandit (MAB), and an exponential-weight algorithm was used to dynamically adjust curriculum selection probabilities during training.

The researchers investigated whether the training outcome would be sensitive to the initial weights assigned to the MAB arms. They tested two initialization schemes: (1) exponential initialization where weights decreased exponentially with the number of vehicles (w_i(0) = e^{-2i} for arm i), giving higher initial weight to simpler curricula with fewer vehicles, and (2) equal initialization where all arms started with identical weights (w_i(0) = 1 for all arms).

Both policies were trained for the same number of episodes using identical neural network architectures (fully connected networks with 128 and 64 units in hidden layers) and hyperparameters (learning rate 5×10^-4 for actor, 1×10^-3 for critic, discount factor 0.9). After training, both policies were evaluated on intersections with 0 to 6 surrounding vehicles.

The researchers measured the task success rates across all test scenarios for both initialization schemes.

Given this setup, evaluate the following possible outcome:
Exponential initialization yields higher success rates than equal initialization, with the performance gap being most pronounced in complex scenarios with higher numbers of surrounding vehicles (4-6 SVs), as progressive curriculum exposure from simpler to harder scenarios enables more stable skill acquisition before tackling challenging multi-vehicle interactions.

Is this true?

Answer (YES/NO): NO